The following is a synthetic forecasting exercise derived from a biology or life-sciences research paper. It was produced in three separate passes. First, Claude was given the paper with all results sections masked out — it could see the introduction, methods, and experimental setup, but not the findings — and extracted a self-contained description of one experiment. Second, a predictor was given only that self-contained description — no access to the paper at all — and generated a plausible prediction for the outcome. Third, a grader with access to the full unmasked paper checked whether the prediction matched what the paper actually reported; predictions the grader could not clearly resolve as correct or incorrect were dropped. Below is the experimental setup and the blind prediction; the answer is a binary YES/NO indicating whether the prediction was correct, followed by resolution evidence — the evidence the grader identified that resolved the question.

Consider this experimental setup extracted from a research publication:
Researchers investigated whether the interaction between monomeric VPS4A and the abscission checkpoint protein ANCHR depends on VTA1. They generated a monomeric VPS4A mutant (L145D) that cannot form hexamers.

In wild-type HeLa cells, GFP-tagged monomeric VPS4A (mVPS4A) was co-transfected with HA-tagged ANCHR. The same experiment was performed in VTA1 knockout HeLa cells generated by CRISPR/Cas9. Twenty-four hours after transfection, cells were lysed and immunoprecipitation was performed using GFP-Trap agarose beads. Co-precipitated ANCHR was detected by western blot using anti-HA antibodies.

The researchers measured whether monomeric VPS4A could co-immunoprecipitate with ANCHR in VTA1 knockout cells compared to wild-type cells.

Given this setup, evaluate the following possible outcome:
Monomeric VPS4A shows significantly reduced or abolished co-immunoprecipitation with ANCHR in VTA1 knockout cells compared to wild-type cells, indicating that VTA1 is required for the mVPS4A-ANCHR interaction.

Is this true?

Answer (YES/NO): YES